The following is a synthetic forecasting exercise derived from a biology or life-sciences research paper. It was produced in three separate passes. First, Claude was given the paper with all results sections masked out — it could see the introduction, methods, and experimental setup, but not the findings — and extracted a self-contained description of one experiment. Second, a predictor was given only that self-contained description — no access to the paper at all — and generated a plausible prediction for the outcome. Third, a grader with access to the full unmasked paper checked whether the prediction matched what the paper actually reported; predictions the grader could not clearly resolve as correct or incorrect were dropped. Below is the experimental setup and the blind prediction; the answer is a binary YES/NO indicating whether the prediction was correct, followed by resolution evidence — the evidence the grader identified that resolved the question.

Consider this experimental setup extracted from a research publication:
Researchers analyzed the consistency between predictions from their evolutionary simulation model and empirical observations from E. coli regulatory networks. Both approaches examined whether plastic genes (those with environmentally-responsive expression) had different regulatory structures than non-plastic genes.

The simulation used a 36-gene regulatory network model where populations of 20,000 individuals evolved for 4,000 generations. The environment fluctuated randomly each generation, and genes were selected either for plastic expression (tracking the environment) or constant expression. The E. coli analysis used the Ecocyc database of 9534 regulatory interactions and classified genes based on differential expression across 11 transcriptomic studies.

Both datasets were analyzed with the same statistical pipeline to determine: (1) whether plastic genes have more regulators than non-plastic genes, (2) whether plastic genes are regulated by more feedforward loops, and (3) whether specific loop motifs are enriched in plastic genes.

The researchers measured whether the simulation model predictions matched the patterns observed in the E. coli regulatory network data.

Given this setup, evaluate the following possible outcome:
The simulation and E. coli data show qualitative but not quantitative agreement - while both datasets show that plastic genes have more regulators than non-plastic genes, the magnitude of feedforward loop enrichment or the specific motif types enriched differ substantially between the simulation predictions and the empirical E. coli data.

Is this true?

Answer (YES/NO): NO